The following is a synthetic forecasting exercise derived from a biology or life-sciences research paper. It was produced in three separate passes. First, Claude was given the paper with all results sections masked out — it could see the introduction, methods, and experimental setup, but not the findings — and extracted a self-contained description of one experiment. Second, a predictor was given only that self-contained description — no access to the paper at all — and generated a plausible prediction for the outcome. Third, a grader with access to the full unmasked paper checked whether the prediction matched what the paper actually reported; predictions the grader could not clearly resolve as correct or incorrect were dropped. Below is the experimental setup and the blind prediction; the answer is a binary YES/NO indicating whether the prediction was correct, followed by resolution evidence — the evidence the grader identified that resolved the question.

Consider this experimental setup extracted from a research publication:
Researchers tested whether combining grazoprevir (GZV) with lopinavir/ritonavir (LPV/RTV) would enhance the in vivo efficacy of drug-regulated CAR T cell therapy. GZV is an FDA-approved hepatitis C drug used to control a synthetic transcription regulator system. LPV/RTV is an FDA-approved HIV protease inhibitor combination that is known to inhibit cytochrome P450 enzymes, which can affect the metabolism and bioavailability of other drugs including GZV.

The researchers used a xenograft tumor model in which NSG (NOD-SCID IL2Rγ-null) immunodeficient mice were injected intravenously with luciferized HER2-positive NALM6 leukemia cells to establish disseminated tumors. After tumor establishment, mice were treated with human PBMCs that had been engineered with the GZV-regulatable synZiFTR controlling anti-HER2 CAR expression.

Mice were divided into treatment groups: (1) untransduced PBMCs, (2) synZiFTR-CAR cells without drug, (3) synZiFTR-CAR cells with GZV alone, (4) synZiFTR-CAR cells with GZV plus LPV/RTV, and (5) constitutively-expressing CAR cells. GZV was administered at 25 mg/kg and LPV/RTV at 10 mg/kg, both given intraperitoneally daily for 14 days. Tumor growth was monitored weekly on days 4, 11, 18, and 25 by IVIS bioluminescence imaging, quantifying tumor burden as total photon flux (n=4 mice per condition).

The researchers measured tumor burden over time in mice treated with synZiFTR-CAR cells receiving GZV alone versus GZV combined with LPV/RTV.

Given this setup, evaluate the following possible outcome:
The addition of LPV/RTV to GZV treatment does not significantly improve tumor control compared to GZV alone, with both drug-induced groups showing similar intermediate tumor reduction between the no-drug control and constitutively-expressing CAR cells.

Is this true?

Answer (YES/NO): NO